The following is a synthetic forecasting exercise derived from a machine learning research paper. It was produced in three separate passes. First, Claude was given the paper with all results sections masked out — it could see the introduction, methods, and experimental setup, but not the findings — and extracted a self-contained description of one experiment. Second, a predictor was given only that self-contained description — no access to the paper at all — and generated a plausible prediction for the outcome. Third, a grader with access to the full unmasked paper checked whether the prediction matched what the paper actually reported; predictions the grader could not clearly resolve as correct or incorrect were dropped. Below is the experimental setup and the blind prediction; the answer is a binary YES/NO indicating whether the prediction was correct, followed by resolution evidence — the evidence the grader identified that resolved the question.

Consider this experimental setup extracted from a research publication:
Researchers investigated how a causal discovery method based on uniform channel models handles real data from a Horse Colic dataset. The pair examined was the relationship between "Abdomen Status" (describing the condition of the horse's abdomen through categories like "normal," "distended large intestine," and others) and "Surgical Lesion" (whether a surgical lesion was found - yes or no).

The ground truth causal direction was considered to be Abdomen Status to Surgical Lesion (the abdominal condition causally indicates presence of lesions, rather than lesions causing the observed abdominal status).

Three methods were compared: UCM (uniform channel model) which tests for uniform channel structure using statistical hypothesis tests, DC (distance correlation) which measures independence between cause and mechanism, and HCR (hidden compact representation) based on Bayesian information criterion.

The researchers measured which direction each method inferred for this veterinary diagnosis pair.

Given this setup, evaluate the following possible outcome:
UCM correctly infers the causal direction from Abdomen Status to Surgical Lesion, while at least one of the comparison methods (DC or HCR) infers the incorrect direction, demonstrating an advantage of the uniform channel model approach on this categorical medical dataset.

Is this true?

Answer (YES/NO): NO